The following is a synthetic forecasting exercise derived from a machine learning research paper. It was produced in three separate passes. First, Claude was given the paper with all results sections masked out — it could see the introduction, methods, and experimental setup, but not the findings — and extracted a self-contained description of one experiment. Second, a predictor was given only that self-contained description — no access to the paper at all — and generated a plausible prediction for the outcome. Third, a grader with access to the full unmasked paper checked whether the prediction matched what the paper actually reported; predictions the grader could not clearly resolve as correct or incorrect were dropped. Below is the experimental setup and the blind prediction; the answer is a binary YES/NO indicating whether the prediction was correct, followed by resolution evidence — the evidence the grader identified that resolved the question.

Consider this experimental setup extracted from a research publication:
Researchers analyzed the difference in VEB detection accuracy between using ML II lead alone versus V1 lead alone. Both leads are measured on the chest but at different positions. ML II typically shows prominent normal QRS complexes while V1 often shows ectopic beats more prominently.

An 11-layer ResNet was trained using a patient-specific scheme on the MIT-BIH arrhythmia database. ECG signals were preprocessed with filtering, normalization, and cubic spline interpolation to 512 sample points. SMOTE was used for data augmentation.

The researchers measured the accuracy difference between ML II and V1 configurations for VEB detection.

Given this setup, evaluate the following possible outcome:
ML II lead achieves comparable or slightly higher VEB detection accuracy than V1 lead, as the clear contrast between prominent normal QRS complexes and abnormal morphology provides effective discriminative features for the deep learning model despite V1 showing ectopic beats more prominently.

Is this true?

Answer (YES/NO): NO